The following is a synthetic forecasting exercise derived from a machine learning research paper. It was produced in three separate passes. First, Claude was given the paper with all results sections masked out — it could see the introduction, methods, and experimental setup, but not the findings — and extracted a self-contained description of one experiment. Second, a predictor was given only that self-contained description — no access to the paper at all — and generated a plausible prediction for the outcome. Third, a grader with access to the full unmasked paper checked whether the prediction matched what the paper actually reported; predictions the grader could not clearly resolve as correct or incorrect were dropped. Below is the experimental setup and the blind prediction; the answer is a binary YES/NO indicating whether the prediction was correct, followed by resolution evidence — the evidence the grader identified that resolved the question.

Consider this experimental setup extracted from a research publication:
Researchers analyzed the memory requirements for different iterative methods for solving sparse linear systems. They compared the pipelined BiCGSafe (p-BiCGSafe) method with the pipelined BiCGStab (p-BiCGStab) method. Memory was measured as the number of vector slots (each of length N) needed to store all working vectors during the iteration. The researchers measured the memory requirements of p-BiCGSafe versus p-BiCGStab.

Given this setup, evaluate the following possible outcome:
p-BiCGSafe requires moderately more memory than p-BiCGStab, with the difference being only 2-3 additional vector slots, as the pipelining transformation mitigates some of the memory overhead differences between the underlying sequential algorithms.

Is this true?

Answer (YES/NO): NO